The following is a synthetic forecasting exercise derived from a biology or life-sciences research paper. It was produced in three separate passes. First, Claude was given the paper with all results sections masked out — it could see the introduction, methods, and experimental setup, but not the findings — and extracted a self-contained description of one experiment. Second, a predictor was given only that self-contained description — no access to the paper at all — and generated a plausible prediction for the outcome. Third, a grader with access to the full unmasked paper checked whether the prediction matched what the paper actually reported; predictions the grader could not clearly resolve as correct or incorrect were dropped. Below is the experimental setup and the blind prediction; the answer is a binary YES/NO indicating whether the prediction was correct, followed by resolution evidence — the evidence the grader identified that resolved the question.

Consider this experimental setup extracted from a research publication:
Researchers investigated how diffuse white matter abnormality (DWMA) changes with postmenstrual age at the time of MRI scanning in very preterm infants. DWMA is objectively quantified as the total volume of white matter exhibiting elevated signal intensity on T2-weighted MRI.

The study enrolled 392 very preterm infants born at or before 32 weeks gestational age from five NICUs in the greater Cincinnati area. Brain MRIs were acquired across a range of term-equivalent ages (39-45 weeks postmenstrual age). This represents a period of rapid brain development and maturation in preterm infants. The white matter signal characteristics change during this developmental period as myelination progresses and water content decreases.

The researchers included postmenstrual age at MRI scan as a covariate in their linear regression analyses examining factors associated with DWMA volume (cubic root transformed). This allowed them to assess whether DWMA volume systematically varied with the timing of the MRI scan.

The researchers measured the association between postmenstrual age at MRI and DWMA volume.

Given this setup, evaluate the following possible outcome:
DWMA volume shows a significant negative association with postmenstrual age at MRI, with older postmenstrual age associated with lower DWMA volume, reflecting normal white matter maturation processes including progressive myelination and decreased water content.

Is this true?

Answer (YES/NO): YES